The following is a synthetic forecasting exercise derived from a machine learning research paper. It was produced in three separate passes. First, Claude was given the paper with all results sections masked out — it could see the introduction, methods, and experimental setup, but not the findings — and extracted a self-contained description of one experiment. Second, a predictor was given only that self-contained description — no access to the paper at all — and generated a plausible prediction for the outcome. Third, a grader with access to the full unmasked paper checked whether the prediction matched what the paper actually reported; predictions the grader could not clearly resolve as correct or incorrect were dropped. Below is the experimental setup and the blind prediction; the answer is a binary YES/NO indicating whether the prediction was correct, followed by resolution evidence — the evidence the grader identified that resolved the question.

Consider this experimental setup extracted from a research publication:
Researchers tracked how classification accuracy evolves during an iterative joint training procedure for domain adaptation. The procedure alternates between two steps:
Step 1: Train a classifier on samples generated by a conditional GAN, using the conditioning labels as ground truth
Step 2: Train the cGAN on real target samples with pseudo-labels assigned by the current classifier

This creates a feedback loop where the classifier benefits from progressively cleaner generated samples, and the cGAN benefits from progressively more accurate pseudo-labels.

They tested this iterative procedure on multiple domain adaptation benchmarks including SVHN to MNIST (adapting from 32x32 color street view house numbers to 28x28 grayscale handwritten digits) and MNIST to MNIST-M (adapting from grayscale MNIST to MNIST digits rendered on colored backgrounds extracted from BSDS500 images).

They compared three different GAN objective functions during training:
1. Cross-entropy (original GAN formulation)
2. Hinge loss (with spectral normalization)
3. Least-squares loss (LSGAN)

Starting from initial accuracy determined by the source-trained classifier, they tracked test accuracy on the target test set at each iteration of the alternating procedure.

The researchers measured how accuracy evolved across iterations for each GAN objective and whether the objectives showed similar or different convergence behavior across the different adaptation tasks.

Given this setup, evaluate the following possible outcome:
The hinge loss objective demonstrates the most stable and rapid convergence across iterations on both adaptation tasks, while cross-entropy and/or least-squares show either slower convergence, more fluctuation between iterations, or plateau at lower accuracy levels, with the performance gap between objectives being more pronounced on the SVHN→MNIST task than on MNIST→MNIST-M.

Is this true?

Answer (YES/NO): NO